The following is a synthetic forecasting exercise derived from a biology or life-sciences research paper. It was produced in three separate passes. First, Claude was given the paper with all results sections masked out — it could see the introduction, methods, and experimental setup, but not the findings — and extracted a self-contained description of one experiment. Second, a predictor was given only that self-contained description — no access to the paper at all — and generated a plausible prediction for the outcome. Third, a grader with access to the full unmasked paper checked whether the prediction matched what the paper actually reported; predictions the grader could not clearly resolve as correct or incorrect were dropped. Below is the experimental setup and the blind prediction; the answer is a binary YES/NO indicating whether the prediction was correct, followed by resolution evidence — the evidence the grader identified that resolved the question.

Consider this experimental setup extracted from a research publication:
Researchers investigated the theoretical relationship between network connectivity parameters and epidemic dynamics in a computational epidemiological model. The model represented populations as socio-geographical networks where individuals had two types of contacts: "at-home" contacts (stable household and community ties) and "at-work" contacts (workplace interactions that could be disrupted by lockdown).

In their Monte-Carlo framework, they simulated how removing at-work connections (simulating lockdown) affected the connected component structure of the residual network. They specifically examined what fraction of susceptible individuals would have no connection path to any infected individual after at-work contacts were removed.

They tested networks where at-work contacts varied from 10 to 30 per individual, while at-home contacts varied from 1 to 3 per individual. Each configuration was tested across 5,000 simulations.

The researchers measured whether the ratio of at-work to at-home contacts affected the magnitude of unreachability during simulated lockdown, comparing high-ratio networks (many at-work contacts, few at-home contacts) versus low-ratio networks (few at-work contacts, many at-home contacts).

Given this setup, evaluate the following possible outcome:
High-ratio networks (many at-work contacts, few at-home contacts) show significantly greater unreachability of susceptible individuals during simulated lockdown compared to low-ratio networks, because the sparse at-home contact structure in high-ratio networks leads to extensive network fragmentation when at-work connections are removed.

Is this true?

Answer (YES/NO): YES